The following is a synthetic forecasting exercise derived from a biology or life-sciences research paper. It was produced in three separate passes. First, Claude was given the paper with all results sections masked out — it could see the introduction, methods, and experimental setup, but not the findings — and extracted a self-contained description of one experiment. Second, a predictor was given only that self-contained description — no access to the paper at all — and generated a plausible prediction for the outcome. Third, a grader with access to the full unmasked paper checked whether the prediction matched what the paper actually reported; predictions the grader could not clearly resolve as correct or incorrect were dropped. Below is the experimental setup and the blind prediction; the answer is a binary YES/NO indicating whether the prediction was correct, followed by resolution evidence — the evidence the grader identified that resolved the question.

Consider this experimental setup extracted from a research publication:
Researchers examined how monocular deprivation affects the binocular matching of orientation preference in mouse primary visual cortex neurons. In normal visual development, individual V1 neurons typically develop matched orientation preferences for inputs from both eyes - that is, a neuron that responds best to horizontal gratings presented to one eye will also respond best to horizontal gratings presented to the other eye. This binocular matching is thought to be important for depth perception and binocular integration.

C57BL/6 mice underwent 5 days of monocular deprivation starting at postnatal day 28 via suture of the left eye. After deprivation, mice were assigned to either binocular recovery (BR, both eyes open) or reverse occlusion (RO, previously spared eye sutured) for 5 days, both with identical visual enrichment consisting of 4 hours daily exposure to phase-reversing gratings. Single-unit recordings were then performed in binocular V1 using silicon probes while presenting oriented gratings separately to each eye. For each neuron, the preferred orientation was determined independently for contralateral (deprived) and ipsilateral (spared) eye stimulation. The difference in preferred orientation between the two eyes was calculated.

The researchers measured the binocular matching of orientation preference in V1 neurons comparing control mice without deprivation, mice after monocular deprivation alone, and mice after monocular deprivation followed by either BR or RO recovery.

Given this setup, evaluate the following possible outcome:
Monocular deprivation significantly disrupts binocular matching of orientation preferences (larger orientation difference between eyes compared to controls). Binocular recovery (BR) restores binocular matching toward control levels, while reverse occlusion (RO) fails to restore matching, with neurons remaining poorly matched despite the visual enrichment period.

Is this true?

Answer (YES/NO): NO